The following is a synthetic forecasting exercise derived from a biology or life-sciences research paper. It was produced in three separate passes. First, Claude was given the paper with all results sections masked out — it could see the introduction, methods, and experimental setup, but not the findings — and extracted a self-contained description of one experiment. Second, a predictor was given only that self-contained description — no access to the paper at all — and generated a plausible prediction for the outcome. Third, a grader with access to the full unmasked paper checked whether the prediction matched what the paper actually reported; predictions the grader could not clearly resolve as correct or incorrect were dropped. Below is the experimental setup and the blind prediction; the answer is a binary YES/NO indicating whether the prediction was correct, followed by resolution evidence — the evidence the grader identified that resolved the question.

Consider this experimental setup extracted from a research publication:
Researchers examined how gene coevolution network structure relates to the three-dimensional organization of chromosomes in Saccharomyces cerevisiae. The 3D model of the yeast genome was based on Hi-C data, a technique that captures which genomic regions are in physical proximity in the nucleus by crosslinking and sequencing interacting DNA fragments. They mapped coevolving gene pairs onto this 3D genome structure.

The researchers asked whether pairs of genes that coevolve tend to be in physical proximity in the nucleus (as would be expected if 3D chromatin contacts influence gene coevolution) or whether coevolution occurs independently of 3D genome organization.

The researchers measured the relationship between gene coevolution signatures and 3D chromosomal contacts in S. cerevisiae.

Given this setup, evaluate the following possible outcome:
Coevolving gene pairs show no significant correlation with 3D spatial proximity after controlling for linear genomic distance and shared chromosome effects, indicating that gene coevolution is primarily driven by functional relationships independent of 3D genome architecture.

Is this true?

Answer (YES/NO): YES